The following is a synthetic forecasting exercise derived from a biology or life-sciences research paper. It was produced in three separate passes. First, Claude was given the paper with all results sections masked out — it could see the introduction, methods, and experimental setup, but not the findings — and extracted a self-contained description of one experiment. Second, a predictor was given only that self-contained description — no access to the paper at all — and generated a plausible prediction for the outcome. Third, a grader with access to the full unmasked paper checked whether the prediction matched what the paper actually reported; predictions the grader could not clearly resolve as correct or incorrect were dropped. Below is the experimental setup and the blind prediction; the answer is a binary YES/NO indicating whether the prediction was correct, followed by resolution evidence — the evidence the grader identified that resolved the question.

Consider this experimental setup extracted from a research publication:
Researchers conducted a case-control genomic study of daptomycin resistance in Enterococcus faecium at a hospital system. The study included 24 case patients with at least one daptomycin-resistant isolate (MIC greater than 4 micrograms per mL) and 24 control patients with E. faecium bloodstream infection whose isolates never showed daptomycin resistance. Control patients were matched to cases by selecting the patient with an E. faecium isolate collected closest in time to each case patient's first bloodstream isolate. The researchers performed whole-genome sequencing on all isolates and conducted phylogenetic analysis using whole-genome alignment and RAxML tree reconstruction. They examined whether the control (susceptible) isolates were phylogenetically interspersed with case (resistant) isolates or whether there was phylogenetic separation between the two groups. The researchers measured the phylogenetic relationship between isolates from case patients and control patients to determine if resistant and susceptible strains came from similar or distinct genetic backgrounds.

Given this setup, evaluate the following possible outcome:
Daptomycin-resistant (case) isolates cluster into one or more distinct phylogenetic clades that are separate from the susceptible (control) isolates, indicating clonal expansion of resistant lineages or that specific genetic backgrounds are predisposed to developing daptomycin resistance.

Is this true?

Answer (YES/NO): NO